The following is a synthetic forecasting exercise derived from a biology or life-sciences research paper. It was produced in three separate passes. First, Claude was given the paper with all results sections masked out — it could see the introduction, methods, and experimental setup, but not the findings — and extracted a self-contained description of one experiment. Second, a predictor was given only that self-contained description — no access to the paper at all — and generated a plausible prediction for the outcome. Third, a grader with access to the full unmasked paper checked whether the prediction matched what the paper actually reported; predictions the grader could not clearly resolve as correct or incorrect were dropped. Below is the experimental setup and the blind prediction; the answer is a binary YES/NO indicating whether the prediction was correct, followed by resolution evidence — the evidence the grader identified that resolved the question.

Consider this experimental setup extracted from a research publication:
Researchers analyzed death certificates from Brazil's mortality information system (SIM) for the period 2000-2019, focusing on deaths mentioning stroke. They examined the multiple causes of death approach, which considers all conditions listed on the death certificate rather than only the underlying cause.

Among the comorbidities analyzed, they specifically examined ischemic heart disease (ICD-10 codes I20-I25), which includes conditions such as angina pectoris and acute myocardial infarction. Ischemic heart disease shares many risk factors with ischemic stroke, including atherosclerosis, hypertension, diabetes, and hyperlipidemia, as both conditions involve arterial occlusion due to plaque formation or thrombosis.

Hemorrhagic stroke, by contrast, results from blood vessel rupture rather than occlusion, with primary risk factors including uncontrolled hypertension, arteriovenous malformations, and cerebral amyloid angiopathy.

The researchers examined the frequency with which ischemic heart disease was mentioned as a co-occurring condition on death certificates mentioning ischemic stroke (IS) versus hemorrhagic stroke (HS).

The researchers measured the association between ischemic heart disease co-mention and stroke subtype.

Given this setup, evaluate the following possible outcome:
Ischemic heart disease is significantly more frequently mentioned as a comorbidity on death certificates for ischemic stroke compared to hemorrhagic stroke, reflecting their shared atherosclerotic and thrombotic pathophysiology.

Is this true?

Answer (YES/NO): YES